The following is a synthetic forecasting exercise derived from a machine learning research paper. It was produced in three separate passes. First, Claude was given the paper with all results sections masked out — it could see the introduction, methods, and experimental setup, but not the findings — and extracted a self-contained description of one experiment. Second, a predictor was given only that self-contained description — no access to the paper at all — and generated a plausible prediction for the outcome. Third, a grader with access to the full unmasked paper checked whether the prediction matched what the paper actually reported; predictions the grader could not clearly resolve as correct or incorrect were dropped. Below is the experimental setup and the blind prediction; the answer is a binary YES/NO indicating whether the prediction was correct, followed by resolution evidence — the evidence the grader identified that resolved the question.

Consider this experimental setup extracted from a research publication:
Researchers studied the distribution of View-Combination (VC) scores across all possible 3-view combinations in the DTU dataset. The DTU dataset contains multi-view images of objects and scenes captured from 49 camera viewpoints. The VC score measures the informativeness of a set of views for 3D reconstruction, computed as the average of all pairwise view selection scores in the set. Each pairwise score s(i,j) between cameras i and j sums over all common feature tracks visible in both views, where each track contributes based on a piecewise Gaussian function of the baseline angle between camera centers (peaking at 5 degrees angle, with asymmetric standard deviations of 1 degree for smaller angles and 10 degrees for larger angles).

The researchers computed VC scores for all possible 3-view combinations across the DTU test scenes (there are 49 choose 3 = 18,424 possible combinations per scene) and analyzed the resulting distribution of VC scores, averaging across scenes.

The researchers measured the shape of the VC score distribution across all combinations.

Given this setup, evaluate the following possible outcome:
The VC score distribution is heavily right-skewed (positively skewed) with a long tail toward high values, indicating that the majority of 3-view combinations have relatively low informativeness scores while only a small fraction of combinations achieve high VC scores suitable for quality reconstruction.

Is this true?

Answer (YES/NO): NO